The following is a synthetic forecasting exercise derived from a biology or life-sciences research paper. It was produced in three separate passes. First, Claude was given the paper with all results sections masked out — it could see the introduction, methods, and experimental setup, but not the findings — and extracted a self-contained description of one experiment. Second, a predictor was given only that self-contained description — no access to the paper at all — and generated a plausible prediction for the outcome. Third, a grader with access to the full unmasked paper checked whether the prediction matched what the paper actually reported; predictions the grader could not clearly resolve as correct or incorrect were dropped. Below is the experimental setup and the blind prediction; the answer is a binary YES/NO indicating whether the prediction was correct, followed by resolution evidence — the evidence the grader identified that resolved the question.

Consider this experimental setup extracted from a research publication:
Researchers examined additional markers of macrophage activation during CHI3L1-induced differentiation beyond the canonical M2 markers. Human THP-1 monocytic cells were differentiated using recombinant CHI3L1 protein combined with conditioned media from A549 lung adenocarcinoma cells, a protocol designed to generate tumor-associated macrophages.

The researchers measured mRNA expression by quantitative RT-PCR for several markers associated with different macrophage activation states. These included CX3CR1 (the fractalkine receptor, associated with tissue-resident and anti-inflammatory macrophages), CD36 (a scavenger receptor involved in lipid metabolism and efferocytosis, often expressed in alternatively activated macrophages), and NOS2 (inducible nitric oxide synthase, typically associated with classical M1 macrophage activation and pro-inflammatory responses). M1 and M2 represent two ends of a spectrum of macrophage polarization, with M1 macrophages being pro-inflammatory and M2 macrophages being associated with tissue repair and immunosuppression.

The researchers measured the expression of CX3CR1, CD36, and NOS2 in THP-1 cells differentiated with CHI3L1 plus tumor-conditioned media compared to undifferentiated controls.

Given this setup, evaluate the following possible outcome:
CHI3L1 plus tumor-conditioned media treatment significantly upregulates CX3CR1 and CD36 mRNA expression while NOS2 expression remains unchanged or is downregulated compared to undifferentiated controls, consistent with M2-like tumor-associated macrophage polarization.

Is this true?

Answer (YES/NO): YES